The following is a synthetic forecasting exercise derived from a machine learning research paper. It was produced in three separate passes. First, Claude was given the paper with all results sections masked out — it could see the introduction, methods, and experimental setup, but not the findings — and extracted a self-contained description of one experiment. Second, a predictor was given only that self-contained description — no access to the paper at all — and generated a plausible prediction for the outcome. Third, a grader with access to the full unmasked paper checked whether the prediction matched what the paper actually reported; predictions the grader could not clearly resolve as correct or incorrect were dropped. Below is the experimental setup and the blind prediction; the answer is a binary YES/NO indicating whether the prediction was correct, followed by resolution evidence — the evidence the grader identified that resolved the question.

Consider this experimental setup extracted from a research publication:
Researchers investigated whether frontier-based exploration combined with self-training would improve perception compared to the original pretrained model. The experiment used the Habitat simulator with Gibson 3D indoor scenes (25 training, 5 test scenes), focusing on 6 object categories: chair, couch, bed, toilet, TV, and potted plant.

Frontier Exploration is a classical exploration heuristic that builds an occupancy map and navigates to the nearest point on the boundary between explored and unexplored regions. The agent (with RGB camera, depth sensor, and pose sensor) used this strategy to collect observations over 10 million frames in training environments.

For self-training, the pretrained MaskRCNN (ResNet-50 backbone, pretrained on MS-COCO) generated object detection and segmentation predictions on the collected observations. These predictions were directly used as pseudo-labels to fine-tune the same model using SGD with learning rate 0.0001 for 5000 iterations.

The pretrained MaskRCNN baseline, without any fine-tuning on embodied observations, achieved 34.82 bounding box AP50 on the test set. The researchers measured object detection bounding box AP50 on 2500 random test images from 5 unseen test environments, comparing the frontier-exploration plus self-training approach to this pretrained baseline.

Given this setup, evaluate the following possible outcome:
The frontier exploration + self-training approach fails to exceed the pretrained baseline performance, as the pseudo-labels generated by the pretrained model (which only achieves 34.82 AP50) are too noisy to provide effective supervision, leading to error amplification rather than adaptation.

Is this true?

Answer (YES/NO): YES